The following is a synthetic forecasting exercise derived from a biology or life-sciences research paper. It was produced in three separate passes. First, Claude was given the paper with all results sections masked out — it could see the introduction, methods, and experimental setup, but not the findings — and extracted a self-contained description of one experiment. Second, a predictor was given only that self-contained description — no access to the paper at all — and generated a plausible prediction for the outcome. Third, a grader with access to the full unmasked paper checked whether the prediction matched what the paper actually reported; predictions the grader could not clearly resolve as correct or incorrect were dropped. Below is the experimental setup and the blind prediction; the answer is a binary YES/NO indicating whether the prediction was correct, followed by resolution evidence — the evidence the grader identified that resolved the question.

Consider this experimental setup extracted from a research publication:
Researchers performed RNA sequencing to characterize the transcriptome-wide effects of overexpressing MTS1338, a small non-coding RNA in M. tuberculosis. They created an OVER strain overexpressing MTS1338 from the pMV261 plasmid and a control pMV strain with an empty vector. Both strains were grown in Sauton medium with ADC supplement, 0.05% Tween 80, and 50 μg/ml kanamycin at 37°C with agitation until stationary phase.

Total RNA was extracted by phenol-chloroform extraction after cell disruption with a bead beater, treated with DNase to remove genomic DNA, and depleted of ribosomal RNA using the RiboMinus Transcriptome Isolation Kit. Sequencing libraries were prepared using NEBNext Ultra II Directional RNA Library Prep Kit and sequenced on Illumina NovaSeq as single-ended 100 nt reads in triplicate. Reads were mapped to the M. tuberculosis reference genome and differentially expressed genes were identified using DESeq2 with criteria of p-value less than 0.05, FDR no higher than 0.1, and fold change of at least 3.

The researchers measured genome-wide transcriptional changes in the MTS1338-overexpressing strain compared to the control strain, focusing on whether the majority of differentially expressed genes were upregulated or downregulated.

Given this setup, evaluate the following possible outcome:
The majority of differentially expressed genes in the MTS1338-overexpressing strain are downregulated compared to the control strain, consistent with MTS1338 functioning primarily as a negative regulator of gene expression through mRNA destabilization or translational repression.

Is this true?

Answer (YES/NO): YES